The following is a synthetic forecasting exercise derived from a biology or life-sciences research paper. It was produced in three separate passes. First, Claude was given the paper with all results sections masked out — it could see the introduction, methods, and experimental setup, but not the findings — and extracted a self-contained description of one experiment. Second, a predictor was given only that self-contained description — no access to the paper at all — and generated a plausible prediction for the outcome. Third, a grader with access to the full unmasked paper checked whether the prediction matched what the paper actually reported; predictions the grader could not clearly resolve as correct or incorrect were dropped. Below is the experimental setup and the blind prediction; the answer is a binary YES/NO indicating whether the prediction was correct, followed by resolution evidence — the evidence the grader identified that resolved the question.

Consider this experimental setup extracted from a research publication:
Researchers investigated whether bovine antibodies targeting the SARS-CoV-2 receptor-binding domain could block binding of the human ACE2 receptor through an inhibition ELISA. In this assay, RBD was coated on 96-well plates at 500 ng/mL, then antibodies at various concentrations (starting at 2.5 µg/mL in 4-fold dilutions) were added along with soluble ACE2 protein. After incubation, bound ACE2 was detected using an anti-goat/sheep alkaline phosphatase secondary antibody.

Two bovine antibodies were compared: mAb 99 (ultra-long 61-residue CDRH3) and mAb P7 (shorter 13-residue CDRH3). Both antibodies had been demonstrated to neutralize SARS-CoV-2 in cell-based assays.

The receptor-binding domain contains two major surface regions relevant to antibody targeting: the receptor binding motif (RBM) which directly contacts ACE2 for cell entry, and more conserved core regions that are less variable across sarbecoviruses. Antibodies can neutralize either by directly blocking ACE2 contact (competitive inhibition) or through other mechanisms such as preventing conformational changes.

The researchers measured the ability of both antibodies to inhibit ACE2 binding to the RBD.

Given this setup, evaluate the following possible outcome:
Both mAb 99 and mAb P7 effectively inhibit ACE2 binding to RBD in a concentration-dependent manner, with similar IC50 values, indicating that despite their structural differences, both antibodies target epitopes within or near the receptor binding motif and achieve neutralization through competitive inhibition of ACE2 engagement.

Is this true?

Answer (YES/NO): NO